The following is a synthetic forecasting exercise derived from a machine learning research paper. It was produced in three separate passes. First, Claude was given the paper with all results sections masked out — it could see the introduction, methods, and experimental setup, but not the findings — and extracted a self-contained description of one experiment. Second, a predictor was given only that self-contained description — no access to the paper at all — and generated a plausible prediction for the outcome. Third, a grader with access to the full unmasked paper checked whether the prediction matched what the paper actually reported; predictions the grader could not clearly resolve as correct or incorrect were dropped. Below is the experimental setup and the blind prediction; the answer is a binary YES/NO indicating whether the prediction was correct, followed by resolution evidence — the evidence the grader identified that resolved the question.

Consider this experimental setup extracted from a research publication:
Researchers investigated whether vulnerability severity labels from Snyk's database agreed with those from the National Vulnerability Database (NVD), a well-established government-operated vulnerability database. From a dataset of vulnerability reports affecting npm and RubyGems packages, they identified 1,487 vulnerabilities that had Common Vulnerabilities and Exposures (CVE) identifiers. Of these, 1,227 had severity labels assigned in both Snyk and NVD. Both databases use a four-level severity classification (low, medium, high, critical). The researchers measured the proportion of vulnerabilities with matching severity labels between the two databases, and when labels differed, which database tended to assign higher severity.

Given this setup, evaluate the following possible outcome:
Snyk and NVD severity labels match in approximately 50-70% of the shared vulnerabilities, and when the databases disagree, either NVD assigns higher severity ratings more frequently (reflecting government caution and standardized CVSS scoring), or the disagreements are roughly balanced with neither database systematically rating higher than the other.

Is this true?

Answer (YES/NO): YES